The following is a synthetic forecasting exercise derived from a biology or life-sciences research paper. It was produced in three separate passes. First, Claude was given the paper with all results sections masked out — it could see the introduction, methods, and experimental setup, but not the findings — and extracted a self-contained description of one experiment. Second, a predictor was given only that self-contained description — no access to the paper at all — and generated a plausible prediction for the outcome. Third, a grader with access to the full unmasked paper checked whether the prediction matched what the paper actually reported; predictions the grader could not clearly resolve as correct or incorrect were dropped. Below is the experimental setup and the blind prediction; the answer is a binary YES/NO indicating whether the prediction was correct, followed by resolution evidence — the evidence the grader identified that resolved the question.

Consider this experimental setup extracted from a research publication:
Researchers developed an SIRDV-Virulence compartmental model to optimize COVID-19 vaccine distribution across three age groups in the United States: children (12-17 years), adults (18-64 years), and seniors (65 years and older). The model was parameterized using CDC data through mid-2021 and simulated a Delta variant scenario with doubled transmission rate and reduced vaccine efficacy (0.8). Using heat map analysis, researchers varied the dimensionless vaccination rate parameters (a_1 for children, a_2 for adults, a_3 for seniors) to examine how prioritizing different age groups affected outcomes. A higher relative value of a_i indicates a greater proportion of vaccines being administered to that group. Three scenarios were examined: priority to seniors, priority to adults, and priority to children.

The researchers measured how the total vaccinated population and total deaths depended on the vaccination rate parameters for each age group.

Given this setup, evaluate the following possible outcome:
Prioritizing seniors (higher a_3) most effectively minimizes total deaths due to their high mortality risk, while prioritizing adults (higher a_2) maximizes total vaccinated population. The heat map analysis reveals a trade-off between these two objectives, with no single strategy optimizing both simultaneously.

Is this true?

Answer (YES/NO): NO